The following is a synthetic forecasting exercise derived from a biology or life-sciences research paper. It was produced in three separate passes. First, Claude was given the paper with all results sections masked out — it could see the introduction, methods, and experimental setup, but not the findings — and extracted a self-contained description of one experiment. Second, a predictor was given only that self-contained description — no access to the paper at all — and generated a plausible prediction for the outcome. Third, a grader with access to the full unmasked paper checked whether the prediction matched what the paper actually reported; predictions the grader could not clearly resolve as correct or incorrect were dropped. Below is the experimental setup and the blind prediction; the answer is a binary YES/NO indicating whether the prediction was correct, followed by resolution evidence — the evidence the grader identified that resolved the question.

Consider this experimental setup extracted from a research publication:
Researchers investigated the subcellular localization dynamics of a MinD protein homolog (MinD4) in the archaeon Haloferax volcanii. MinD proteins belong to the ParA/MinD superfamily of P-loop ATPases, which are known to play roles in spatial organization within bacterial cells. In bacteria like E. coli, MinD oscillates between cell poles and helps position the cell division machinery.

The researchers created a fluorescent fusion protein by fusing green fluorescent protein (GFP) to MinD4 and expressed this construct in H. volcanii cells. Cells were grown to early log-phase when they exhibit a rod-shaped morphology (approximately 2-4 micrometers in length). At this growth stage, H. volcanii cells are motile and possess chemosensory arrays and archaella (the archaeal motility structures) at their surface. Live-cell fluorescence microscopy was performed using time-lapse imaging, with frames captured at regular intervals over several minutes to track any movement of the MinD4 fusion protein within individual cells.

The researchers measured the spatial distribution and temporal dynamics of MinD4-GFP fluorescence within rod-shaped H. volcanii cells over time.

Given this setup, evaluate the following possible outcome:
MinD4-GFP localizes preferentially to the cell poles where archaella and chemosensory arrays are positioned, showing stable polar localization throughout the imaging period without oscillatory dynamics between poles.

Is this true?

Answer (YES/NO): NO